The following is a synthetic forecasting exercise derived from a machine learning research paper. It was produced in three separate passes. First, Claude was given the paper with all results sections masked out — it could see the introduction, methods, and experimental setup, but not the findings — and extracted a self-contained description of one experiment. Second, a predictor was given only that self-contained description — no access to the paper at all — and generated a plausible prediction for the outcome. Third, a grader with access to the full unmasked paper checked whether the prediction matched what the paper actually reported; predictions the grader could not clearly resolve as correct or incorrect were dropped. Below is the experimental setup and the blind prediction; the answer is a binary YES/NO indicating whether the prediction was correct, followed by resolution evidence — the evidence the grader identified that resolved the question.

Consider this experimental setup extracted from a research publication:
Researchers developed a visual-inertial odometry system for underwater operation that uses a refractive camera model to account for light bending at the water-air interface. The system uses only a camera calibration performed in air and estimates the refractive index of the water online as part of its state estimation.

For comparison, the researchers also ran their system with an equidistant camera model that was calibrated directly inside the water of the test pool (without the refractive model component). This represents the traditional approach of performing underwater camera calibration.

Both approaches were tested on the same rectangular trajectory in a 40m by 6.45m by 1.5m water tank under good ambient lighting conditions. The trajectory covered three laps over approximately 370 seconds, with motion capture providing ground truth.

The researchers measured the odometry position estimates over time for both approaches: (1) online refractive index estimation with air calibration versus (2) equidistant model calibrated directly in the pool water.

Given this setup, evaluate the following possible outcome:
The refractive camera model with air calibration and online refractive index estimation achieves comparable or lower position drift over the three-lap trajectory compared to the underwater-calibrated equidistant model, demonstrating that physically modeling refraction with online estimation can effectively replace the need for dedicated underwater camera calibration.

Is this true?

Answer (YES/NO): YES